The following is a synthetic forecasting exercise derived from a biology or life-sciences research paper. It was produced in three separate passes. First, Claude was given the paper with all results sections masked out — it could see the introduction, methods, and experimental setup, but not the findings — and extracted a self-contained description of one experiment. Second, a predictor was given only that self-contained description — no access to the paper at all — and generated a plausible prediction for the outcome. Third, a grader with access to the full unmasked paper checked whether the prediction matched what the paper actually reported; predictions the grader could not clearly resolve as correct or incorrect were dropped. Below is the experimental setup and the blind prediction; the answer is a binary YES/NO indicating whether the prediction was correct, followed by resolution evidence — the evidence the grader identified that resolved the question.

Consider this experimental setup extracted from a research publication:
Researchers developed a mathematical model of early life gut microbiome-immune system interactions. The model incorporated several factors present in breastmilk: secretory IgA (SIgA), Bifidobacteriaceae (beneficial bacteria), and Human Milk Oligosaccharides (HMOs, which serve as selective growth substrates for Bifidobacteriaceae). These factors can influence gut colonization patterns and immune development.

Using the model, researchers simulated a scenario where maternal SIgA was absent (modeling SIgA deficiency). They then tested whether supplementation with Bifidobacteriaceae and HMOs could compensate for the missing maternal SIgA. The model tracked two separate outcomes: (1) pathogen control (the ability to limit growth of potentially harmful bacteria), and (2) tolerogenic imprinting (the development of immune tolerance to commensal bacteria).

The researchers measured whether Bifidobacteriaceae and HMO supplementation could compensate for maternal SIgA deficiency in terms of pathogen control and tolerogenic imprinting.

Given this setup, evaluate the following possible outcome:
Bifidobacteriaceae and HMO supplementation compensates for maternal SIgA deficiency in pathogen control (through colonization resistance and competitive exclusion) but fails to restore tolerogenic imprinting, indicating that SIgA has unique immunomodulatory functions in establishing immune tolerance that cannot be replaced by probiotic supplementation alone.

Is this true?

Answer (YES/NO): NO